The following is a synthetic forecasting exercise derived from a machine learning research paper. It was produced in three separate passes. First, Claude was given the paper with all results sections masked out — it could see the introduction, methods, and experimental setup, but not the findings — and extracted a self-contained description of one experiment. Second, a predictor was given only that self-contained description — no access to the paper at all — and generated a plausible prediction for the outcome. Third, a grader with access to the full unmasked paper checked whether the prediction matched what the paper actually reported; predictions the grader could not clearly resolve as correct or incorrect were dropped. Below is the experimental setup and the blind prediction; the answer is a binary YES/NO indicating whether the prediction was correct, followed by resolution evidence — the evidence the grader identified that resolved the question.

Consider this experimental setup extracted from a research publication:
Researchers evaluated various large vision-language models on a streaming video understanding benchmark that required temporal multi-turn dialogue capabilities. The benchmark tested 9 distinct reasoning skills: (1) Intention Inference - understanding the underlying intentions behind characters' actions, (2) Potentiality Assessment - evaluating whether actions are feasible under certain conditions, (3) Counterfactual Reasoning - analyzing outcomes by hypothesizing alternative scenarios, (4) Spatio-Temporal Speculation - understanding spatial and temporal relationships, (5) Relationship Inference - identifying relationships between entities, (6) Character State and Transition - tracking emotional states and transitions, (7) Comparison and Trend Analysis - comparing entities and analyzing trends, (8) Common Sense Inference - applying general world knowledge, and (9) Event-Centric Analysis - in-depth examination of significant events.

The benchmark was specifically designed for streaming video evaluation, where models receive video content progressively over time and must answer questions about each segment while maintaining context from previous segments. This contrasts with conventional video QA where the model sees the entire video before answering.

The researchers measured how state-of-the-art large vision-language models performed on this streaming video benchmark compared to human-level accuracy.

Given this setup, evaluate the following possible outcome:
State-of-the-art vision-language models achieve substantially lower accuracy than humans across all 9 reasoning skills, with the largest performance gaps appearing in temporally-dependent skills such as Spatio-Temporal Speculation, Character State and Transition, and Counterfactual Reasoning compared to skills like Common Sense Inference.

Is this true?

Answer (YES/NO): NO